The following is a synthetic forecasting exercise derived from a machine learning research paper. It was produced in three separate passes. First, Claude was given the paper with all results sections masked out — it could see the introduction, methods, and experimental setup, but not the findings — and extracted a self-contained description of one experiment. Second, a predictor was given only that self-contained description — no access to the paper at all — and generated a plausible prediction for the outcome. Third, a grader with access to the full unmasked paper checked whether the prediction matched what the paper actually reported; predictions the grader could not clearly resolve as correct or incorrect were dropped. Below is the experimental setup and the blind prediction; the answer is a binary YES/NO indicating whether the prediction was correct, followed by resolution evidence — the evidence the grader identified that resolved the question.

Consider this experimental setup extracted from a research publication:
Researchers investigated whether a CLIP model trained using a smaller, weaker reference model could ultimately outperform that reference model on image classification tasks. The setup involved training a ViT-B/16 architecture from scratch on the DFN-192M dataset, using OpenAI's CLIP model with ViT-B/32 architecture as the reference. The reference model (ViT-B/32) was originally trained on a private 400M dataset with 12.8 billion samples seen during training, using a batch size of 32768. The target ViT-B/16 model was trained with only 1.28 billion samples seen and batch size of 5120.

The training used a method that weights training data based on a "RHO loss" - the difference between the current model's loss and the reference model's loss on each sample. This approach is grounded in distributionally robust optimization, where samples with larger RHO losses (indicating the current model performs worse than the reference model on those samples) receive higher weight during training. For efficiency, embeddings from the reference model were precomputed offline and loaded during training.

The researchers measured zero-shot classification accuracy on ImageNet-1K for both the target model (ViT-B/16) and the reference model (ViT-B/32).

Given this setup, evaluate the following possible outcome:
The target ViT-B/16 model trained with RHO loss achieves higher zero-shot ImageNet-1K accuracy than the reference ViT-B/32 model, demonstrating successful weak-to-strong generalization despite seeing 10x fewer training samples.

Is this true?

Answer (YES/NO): YES